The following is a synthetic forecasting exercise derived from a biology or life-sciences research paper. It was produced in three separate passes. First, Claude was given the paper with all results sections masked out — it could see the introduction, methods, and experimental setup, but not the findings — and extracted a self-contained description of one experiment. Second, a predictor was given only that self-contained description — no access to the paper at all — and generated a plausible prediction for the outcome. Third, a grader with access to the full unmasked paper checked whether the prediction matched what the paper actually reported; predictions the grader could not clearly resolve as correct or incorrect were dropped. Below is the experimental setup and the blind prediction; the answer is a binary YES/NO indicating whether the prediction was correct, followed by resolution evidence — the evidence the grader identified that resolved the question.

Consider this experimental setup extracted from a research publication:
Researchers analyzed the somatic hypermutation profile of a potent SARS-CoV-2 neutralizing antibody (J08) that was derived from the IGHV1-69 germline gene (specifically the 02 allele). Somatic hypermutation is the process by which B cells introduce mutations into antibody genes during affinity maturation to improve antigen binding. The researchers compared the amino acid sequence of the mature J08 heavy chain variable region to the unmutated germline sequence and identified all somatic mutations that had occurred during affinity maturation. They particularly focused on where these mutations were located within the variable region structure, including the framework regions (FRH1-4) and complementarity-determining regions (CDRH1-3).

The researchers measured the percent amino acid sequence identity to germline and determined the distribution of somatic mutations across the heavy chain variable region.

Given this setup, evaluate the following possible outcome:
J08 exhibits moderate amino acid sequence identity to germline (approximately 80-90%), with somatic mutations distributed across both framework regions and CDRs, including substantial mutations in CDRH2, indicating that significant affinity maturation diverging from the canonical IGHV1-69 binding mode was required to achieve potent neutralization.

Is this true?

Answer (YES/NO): NO